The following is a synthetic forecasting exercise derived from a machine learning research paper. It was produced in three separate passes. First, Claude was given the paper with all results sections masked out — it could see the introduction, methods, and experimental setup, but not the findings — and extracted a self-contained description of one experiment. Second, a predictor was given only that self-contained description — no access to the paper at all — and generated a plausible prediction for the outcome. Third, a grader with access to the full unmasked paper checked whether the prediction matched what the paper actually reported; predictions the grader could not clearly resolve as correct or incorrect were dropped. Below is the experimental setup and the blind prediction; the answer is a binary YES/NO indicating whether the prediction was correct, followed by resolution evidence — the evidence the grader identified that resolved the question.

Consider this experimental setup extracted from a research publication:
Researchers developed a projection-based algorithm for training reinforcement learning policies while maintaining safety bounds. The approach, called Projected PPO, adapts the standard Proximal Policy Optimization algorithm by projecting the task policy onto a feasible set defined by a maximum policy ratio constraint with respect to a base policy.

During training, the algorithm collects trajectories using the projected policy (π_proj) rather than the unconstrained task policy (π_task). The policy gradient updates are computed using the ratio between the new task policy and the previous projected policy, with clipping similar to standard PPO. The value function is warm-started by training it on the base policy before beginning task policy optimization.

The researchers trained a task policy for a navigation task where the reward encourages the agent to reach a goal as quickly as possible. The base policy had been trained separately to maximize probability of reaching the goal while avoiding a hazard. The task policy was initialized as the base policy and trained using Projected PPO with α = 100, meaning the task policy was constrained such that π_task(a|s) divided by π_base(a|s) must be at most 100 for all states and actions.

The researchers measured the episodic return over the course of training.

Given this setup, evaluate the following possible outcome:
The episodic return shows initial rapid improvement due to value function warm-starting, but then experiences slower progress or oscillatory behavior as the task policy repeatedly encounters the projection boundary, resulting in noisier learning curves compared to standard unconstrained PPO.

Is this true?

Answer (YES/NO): NO